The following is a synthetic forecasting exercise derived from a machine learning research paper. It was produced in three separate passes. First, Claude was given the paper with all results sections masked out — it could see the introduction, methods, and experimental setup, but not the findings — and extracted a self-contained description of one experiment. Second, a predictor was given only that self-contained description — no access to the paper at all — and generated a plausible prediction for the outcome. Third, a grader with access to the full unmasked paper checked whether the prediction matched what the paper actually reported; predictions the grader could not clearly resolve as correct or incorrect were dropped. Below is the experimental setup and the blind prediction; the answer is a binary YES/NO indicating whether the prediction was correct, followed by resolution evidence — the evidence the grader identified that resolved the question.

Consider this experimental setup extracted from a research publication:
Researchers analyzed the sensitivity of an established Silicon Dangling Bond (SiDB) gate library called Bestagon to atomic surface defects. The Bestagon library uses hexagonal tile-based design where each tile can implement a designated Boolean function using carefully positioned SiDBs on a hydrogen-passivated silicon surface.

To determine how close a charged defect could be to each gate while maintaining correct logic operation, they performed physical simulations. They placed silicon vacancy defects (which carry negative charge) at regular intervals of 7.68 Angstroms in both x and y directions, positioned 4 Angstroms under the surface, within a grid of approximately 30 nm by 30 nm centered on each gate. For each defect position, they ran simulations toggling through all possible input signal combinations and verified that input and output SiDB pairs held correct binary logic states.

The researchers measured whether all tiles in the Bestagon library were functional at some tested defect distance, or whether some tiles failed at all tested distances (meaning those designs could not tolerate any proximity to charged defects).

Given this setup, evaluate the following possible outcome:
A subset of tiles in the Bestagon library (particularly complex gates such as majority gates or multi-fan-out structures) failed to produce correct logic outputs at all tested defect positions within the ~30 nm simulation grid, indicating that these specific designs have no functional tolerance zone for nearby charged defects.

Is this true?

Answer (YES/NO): NO